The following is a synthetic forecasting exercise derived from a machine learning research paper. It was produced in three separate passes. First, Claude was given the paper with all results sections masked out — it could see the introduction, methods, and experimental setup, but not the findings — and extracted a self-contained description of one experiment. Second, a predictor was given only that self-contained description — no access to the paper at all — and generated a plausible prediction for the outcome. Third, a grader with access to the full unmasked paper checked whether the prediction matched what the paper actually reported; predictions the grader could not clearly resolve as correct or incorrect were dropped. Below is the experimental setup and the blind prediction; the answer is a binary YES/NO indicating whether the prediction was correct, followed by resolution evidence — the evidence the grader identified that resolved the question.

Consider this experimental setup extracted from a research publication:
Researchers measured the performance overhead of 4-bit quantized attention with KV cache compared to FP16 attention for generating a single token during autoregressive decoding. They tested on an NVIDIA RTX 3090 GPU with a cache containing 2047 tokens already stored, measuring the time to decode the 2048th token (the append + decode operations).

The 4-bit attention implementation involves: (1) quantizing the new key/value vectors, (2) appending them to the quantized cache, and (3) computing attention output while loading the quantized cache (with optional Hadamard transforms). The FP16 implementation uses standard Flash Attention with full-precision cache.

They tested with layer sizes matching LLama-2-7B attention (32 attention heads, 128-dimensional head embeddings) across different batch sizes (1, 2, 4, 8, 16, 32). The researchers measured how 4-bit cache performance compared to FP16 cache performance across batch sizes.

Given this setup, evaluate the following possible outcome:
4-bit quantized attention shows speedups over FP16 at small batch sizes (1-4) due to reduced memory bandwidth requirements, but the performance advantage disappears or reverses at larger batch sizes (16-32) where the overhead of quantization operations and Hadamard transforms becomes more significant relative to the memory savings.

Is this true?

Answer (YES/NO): NO